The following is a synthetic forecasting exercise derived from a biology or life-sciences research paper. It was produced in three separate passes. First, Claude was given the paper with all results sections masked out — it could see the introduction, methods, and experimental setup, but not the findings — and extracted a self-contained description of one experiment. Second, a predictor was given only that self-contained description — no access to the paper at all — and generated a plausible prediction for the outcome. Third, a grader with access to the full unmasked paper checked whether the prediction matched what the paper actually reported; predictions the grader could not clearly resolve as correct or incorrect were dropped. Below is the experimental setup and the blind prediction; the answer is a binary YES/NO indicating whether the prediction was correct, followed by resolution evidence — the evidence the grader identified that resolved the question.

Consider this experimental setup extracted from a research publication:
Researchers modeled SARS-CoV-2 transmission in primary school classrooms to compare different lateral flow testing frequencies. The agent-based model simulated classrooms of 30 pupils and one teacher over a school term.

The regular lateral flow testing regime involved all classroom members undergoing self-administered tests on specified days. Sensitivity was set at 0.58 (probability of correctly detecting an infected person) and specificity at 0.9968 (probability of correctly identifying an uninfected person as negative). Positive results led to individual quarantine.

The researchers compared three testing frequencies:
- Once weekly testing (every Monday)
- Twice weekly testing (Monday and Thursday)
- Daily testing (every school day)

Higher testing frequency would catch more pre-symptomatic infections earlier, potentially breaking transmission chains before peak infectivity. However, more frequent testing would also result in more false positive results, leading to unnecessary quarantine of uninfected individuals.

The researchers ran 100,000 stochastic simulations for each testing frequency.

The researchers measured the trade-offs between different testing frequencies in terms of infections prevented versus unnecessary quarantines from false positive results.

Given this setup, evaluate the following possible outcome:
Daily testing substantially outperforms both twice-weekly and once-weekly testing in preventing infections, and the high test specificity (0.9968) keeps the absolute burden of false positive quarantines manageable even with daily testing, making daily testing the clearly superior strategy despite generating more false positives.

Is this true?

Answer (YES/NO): NO